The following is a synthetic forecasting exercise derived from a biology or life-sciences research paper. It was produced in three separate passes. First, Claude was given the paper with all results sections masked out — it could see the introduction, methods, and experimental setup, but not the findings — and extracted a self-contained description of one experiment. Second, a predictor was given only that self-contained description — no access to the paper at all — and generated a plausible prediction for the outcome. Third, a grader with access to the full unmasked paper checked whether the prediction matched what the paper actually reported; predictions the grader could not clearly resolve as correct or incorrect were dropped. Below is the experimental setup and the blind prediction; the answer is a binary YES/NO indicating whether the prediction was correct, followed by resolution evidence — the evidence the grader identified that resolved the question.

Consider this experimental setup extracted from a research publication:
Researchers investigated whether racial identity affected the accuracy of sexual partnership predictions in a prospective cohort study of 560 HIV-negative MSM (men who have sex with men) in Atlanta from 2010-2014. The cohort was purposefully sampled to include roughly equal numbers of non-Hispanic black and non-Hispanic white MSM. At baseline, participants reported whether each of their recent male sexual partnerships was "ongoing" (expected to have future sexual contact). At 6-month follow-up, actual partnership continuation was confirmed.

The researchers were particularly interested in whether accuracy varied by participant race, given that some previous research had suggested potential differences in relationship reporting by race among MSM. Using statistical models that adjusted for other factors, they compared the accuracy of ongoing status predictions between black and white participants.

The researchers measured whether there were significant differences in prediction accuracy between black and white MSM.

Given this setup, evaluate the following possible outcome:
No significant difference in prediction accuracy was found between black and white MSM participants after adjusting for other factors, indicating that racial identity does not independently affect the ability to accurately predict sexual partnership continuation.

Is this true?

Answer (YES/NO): NO